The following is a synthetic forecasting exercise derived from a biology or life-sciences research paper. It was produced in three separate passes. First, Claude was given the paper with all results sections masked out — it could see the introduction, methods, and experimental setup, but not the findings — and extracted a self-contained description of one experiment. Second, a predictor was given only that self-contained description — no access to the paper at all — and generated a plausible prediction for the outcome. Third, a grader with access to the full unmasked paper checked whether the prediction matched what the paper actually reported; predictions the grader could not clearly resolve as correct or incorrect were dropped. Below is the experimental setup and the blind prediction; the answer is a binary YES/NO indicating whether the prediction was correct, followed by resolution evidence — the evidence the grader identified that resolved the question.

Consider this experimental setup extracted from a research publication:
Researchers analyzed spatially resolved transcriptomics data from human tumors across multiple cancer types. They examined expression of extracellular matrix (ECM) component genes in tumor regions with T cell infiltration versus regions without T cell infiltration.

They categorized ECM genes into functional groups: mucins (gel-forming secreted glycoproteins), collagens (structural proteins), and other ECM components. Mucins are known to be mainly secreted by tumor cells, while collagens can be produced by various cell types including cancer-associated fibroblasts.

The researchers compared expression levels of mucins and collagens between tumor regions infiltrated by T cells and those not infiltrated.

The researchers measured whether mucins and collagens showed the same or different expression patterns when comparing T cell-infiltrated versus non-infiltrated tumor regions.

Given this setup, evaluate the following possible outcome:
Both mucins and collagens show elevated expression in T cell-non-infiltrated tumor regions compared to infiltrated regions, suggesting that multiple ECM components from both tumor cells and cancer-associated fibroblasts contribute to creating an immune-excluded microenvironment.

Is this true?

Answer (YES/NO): NO